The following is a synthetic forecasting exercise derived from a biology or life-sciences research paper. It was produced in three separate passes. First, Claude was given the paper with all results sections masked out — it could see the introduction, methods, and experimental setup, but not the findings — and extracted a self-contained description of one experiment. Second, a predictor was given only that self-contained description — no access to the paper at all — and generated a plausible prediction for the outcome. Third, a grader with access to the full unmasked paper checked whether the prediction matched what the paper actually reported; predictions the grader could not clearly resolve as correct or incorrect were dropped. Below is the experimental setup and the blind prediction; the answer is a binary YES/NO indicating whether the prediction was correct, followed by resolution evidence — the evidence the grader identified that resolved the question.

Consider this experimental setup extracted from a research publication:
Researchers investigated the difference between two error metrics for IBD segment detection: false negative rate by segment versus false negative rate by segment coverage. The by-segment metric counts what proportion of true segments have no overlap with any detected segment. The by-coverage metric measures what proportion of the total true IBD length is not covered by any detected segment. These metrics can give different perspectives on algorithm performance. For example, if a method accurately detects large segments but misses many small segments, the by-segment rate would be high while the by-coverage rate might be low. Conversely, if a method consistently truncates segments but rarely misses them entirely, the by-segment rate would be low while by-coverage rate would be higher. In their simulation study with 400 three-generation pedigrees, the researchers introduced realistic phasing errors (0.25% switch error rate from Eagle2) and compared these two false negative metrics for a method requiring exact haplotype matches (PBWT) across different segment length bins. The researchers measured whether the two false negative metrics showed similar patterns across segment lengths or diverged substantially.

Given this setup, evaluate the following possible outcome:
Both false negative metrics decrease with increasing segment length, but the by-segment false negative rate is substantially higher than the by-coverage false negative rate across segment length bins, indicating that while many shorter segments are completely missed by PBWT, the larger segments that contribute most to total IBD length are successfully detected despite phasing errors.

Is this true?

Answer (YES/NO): NO